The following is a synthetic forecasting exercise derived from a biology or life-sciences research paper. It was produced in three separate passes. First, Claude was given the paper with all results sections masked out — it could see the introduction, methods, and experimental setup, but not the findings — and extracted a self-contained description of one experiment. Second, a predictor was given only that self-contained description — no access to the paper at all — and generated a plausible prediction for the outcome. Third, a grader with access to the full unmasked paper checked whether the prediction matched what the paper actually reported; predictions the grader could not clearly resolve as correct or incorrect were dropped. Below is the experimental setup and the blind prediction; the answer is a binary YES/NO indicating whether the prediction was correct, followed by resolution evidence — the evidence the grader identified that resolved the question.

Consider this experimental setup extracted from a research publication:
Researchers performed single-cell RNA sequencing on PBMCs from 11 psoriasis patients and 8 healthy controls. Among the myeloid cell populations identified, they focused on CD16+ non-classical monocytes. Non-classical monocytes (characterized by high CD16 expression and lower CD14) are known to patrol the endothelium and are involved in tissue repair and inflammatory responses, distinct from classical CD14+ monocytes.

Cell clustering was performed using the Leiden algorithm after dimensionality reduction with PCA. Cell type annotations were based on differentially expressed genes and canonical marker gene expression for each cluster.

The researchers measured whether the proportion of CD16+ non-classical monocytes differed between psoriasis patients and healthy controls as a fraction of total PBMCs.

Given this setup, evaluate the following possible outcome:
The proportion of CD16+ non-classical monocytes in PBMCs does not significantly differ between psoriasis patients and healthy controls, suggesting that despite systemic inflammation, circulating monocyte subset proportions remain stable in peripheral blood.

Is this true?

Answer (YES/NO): YES